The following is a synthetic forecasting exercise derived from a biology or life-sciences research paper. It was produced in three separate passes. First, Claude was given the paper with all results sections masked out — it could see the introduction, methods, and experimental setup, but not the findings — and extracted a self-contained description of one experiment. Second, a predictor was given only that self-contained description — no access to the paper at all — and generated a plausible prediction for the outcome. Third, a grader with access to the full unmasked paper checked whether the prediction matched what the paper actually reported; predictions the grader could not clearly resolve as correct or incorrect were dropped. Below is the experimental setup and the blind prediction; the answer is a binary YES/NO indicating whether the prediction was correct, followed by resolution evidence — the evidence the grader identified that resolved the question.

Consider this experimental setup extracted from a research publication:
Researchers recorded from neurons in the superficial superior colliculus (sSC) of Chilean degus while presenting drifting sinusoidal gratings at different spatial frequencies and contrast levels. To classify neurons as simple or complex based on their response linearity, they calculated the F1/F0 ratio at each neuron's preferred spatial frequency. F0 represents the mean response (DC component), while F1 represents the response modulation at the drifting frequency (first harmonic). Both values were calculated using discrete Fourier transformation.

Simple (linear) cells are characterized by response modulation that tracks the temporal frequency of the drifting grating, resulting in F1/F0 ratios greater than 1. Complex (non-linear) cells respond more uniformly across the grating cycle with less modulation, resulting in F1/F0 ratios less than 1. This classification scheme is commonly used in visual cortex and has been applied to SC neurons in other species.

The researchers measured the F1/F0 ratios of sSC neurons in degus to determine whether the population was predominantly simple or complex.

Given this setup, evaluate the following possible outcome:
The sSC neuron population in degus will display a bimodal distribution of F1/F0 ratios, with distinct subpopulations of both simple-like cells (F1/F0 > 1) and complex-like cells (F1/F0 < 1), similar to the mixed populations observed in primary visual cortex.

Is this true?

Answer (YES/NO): NO